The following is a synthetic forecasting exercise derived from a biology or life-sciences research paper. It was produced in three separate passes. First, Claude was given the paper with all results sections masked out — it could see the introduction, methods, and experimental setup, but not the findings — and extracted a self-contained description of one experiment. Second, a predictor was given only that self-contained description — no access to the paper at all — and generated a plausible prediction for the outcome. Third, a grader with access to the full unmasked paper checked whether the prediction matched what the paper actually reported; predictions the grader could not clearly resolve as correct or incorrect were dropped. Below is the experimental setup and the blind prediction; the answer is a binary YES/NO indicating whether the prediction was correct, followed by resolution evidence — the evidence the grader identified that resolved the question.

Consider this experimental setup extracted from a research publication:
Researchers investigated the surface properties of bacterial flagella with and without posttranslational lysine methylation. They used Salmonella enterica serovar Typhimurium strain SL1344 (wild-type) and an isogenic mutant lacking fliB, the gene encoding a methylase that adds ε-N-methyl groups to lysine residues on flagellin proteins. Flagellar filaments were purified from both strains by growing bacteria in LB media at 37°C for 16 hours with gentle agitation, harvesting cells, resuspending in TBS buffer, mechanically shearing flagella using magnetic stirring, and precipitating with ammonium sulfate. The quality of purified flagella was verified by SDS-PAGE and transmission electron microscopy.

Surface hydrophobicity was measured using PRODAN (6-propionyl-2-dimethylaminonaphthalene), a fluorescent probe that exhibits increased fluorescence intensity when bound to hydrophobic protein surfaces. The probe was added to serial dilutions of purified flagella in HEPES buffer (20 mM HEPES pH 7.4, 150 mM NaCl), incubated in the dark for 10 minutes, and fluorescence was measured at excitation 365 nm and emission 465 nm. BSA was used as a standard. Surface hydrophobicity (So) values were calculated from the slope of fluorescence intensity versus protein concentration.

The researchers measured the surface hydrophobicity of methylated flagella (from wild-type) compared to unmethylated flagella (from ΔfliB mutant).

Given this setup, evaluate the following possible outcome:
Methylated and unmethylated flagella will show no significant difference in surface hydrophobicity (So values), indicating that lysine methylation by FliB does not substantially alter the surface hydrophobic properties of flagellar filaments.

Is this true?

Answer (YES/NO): NO